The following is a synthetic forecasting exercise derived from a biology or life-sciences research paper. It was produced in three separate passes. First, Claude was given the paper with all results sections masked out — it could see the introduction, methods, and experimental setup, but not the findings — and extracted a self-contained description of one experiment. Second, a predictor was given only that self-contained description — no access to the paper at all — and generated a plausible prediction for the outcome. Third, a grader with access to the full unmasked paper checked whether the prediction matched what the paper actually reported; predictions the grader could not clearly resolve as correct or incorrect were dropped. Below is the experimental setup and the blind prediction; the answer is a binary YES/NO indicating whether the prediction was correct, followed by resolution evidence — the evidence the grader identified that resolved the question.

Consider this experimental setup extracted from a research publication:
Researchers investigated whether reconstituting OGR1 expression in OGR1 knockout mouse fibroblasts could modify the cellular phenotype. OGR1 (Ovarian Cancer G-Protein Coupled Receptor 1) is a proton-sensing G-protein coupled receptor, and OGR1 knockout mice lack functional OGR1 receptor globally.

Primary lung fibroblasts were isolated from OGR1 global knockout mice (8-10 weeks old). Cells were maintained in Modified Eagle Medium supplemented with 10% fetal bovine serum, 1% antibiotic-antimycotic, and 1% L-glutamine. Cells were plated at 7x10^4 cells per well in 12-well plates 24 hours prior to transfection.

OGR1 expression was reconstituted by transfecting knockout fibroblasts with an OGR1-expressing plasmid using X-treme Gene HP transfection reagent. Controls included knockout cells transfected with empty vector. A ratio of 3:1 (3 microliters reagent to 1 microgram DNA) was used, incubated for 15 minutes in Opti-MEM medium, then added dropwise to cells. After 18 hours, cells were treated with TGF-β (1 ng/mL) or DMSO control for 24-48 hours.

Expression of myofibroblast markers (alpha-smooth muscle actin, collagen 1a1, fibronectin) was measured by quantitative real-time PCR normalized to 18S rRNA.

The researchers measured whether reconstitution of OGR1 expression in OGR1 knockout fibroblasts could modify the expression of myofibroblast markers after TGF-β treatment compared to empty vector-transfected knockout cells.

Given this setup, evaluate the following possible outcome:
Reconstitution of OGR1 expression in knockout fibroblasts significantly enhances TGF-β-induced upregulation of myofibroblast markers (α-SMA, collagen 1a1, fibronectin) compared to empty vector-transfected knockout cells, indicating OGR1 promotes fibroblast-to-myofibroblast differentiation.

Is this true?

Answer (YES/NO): NO